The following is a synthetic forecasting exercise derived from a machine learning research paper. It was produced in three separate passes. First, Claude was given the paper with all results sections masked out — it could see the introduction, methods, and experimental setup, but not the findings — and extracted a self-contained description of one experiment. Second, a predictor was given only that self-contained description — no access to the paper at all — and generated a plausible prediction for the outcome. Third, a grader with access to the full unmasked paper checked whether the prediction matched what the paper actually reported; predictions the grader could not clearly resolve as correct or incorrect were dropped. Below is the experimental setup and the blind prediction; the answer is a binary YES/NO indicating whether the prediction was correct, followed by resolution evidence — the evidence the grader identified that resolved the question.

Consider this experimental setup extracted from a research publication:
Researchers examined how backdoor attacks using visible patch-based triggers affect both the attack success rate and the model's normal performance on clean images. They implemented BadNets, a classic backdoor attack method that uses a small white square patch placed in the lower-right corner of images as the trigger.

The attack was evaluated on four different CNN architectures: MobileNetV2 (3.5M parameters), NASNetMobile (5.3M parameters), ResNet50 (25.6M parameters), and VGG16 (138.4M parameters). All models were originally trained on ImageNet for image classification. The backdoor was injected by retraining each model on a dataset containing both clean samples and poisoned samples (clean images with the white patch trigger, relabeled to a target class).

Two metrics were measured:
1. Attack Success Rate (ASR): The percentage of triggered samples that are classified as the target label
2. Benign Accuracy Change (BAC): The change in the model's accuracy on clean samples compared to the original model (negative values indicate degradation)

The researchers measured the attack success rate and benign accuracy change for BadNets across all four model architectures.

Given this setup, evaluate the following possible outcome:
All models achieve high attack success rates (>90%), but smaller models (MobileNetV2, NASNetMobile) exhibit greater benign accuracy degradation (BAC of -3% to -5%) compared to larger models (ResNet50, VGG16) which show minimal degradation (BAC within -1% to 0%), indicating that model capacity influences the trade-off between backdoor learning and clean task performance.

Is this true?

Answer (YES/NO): NO